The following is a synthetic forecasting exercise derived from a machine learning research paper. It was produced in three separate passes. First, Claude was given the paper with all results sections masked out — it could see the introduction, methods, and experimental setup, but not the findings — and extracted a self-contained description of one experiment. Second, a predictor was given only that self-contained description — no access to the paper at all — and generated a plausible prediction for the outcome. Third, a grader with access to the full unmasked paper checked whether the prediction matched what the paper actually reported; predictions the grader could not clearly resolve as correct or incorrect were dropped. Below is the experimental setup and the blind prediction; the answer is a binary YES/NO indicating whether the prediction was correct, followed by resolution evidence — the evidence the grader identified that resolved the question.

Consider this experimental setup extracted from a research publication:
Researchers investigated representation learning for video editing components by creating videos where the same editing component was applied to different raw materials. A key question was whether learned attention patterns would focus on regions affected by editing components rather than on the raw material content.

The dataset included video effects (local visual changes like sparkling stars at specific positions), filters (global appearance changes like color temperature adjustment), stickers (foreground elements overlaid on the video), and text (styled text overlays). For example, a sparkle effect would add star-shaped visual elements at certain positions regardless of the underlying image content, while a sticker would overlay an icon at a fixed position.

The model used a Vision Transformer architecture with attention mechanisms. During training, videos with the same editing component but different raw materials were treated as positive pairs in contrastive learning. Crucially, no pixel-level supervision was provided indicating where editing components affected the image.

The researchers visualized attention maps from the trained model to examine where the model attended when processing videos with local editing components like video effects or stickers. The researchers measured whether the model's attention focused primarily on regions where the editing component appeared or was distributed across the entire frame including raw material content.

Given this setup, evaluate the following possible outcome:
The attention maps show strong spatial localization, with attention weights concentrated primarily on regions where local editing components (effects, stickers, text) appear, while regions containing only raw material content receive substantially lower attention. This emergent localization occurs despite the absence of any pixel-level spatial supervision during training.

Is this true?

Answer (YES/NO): YES